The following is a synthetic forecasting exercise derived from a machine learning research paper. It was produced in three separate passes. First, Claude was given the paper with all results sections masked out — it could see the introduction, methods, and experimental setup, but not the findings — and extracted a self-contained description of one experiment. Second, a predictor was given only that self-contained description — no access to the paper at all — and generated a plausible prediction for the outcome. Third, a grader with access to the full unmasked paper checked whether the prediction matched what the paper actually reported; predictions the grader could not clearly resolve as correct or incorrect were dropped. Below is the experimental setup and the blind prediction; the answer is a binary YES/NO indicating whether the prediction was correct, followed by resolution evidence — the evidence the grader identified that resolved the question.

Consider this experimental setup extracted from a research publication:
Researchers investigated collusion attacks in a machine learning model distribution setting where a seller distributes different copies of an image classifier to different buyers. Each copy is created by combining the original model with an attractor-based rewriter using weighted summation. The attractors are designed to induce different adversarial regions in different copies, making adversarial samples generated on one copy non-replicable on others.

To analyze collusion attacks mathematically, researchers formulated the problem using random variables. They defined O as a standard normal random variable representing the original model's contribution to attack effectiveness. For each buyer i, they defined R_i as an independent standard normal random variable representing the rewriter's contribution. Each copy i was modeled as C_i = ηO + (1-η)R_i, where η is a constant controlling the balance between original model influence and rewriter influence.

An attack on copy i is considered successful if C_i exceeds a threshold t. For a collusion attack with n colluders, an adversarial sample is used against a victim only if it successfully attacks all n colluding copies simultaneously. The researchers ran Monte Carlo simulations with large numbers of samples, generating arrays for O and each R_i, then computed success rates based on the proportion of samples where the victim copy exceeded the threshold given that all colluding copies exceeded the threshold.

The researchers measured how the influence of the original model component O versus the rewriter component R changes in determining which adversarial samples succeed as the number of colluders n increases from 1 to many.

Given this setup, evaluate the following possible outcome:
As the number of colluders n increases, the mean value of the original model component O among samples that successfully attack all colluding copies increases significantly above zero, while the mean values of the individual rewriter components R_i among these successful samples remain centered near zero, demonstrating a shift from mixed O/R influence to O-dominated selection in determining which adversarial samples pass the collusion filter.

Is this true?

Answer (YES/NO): NO